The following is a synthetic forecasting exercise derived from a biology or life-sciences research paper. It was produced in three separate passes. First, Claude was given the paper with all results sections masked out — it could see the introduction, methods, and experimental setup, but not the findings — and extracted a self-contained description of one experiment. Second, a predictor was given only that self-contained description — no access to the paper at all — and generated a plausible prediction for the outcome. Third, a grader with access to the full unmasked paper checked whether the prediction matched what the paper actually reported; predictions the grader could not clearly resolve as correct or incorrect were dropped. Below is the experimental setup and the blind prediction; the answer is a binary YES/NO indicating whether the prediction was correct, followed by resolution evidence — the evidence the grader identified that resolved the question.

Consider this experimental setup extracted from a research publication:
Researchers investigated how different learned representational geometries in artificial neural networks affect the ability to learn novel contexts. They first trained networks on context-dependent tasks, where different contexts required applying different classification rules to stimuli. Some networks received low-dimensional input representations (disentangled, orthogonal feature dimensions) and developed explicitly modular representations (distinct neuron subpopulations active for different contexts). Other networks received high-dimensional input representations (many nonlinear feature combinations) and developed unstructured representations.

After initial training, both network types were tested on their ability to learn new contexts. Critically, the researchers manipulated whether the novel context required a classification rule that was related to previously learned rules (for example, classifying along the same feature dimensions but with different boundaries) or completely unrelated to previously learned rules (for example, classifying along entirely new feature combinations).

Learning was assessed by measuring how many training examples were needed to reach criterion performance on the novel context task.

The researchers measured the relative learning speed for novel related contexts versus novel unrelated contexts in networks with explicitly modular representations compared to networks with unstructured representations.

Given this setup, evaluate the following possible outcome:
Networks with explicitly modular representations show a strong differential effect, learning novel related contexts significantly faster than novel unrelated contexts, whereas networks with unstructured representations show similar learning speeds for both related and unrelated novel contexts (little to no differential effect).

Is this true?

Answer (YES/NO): NO